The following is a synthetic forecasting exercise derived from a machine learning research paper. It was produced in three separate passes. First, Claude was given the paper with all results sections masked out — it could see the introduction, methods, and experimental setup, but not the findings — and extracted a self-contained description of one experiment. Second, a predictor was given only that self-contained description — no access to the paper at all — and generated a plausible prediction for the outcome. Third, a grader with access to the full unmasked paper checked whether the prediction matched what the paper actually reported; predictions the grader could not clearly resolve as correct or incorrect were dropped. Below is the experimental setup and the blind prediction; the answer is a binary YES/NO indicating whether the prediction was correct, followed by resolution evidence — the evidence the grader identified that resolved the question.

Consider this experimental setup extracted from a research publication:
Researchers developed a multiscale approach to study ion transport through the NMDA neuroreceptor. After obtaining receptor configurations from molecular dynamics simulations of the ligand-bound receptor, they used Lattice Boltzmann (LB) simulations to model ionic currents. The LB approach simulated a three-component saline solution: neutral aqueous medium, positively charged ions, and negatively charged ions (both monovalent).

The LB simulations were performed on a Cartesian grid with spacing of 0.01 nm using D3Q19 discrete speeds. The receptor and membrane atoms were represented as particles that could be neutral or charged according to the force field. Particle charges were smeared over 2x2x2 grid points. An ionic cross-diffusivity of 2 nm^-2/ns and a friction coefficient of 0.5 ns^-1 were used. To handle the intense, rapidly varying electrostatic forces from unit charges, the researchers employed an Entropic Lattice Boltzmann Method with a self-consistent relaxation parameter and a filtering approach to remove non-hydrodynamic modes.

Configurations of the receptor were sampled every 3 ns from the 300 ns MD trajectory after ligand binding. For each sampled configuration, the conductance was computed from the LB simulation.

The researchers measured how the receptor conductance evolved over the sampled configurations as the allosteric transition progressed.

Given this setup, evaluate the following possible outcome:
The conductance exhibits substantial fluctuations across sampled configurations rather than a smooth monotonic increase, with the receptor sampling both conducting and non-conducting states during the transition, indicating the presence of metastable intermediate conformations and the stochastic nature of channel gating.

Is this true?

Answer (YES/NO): YES